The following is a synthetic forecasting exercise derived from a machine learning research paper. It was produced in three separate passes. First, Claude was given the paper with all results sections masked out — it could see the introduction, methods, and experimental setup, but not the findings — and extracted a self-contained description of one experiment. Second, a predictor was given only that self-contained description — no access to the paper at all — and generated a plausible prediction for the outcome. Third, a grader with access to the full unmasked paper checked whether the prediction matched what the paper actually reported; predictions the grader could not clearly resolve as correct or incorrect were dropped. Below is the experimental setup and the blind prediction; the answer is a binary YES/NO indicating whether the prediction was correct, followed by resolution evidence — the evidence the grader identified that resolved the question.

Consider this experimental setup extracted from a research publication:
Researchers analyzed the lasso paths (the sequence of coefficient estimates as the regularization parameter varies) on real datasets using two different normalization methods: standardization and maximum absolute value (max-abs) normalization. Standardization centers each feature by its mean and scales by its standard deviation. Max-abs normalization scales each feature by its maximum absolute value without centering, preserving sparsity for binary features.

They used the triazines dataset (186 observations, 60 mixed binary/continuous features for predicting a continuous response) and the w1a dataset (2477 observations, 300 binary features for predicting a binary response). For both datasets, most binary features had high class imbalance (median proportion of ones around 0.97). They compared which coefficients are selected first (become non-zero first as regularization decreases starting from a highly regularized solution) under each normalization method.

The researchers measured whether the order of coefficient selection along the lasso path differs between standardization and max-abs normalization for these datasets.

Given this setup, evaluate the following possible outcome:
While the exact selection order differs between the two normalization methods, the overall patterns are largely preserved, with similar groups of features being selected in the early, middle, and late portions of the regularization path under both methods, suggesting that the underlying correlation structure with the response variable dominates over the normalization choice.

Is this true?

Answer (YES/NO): NO